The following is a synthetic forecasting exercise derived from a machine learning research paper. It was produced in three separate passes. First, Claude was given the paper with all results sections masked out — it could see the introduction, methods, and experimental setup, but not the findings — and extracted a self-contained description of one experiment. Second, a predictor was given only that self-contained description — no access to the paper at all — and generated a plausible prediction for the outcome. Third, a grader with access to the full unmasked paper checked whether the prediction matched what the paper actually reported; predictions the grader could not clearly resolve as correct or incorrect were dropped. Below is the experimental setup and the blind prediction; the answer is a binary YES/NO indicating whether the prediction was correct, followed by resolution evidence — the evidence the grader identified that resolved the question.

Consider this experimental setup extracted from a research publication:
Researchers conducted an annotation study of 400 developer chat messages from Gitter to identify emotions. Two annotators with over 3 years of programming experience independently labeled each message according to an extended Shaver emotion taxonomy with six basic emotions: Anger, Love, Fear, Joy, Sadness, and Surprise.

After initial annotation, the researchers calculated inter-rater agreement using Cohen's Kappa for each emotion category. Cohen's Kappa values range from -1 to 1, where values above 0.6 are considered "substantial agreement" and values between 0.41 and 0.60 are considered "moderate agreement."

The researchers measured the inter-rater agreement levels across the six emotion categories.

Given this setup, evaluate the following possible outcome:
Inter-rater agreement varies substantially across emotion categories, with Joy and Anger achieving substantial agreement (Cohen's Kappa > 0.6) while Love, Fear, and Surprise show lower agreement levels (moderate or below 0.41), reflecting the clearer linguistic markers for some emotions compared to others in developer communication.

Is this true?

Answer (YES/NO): NO